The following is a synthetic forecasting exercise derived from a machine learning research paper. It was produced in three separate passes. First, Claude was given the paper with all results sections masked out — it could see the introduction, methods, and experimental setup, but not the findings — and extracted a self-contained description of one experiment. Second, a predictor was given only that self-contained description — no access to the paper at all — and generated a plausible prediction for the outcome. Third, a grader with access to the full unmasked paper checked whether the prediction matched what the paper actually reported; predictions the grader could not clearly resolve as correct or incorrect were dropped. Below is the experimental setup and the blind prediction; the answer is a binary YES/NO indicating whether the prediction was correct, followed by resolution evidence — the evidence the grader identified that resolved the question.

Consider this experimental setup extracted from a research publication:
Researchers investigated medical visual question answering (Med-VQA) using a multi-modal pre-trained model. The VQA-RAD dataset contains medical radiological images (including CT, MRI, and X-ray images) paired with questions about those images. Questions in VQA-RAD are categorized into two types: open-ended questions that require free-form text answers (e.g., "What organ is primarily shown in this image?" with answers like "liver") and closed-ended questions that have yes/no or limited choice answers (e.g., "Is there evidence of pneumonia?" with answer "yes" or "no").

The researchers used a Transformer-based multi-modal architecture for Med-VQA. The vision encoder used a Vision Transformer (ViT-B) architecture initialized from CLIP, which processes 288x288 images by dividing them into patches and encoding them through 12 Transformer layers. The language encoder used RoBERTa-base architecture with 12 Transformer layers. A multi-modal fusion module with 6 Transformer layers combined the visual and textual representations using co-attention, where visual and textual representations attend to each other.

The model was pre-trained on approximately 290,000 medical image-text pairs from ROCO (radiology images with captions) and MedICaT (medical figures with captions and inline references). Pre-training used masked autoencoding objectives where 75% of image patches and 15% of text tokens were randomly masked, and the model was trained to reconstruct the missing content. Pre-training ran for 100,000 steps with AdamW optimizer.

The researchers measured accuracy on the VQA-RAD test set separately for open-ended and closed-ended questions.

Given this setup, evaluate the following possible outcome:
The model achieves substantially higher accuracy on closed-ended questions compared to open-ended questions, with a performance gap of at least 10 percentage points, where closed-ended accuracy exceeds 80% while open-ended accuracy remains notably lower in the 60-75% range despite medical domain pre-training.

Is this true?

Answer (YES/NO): YES